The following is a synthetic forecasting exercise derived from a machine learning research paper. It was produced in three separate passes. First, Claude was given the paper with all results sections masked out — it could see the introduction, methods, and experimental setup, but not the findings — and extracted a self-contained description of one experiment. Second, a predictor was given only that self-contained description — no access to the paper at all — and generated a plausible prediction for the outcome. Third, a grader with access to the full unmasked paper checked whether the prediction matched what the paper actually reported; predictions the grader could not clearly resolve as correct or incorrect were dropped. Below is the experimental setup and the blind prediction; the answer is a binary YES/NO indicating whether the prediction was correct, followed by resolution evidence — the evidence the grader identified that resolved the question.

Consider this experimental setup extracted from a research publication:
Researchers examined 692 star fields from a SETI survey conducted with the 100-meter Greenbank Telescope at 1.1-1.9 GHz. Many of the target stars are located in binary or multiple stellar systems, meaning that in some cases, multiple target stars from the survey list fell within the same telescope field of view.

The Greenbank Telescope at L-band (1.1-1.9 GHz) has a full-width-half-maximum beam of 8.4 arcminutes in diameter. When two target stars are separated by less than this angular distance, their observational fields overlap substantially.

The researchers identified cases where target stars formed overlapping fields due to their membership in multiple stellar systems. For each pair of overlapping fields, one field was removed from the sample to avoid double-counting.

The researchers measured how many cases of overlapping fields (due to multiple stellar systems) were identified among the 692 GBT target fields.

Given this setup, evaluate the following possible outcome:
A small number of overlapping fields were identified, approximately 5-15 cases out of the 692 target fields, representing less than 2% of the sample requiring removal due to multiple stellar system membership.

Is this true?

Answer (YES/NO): YES